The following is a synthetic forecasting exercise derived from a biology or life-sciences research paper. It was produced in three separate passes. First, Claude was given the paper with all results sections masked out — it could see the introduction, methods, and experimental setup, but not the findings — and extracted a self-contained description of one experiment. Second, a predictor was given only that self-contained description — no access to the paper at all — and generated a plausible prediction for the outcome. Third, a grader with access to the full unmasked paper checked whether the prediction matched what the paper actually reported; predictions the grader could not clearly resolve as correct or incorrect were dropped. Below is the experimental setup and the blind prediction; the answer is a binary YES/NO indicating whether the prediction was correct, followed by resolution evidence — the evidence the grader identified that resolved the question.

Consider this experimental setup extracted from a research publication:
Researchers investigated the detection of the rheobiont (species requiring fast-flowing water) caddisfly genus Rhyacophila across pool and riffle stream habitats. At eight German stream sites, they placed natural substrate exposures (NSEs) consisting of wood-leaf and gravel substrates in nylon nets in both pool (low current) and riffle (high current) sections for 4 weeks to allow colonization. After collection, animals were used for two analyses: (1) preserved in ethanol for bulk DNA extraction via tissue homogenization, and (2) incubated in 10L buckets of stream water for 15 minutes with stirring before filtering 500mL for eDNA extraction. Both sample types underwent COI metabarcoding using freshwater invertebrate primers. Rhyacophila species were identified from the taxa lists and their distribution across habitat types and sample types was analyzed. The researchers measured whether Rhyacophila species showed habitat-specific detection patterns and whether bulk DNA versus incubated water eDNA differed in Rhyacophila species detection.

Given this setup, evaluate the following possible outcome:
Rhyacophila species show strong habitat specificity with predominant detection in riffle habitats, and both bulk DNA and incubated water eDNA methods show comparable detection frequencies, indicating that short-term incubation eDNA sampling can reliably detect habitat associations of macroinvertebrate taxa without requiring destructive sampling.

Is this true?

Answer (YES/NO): NO